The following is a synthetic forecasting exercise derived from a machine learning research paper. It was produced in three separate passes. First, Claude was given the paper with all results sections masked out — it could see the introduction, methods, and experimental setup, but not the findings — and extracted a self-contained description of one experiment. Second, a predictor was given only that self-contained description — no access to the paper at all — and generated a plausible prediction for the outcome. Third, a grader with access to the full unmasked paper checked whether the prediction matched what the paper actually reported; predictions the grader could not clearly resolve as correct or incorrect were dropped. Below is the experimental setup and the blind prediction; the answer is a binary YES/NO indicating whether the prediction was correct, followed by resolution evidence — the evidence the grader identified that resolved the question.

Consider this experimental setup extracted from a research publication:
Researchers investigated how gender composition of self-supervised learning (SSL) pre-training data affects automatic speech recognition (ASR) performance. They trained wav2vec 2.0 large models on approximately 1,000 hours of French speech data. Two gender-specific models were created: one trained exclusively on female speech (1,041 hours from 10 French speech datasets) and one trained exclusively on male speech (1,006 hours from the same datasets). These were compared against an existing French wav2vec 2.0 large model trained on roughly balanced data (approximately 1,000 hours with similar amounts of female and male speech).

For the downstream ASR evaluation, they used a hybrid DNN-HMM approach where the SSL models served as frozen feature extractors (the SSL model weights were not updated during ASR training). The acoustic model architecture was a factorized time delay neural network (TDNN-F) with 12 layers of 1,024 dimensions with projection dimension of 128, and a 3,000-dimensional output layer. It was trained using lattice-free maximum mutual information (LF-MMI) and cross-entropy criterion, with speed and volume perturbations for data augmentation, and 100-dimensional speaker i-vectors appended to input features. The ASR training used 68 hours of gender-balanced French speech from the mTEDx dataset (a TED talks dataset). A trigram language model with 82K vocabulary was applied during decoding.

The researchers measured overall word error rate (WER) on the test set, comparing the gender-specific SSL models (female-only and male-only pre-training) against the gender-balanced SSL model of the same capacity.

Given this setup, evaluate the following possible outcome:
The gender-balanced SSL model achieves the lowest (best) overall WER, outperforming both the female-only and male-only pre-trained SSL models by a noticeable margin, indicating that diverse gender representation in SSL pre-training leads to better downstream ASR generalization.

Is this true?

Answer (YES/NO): NO